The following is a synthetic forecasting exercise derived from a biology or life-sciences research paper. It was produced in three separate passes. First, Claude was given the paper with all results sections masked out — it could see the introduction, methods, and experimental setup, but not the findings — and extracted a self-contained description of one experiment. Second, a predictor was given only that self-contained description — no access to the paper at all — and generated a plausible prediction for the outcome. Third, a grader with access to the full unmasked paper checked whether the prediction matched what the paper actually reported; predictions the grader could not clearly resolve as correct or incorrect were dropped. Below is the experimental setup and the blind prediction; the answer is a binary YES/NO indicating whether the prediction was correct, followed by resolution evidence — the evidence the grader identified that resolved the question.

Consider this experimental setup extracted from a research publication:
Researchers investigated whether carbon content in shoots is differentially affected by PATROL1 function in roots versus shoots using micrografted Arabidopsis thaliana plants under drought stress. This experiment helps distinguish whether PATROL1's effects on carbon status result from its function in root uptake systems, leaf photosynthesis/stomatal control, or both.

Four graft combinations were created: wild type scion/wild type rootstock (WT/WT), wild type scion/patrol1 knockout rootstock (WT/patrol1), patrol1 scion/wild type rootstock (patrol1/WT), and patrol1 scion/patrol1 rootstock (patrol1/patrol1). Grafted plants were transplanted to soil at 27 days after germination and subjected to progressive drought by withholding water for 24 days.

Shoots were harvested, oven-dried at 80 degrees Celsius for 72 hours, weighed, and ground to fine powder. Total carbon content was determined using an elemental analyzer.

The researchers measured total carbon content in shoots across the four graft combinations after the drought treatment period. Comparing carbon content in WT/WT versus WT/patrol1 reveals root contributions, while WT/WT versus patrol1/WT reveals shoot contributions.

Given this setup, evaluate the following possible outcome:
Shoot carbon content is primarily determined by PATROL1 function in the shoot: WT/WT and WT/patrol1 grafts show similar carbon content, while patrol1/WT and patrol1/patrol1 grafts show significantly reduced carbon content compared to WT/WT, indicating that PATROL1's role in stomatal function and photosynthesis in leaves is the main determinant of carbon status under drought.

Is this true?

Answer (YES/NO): NO